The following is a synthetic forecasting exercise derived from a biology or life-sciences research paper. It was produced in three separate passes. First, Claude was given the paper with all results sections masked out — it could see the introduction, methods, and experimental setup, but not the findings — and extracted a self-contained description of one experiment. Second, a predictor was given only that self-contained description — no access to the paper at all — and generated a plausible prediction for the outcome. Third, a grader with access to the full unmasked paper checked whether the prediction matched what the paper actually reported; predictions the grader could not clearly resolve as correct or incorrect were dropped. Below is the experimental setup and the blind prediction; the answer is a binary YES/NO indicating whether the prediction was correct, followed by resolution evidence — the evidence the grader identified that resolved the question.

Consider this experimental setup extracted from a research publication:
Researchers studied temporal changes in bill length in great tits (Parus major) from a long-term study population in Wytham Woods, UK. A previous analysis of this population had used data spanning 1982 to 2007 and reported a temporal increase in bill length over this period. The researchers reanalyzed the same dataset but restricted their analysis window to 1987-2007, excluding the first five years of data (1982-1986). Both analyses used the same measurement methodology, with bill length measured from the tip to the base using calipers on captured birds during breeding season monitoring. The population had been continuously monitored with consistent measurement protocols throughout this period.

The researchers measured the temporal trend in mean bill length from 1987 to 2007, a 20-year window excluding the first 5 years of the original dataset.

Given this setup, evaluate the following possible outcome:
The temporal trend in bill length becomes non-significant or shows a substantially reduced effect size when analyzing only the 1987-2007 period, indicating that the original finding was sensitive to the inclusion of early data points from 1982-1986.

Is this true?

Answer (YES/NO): NO